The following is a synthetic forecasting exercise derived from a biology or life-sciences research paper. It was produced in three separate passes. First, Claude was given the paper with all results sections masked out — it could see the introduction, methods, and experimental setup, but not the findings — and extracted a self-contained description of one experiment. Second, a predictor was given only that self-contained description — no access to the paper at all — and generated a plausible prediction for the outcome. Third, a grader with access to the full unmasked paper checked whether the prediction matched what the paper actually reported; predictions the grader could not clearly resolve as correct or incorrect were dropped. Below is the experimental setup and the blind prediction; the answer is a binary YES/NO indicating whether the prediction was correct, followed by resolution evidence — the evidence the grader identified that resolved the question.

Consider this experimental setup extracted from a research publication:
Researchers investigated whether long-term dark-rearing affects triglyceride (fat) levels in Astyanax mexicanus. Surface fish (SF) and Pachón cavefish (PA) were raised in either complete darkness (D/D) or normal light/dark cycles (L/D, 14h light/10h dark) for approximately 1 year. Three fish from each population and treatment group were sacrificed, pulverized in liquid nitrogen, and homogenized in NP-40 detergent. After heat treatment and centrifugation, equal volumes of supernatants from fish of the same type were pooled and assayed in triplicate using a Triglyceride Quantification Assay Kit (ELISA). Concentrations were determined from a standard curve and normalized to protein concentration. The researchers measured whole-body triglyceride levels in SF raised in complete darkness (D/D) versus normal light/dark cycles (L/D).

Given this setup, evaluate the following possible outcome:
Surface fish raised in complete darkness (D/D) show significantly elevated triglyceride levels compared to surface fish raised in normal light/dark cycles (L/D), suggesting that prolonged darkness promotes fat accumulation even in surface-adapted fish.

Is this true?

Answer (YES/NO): YES